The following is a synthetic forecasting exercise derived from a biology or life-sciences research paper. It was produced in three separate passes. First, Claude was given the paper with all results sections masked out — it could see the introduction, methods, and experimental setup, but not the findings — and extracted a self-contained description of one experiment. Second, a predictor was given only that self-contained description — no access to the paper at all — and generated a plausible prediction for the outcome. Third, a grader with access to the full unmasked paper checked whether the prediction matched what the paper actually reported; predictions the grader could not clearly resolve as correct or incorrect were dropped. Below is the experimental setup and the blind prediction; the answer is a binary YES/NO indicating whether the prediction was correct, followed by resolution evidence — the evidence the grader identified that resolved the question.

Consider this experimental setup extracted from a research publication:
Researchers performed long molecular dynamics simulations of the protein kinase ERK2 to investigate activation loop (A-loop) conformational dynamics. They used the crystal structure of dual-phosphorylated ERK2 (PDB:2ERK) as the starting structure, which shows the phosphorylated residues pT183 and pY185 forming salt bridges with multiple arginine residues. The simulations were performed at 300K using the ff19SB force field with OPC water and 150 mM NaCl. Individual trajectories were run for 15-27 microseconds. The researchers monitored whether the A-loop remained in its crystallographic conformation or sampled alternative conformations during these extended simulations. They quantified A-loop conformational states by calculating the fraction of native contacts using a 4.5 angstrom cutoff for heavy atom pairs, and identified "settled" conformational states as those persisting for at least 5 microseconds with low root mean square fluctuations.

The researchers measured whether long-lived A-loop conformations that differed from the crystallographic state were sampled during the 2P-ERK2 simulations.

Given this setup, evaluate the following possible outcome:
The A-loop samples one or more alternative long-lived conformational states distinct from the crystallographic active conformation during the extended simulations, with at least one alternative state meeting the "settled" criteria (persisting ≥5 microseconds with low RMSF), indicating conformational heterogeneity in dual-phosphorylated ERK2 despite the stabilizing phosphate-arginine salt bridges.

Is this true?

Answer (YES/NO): YES